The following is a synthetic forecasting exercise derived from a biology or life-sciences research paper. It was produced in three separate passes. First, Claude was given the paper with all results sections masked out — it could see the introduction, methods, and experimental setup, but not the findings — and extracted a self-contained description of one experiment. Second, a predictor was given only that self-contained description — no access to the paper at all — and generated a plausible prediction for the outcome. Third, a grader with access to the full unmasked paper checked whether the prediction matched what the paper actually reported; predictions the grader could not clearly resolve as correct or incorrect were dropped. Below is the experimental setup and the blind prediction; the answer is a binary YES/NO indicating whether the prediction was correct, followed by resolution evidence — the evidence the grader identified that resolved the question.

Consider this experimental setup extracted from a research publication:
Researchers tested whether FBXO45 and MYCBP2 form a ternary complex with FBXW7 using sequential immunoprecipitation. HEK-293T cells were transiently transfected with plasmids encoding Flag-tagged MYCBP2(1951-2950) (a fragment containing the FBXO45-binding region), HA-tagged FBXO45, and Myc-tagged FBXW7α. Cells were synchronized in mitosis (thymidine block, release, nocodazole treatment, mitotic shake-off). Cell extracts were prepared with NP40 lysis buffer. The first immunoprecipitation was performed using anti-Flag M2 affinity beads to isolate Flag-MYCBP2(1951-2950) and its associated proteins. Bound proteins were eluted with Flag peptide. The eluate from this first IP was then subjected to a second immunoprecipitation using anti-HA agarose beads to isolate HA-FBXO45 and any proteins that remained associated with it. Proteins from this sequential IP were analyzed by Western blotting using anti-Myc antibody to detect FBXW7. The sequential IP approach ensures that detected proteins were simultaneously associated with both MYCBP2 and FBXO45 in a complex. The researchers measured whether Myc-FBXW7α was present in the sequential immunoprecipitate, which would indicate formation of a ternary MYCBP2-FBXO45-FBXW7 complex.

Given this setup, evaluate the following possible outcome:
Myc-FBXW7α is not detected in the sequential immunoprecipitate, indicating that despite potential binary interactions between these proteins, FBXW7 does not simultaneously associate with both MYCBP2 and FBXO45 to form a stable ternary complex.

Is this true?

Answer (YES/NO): NO